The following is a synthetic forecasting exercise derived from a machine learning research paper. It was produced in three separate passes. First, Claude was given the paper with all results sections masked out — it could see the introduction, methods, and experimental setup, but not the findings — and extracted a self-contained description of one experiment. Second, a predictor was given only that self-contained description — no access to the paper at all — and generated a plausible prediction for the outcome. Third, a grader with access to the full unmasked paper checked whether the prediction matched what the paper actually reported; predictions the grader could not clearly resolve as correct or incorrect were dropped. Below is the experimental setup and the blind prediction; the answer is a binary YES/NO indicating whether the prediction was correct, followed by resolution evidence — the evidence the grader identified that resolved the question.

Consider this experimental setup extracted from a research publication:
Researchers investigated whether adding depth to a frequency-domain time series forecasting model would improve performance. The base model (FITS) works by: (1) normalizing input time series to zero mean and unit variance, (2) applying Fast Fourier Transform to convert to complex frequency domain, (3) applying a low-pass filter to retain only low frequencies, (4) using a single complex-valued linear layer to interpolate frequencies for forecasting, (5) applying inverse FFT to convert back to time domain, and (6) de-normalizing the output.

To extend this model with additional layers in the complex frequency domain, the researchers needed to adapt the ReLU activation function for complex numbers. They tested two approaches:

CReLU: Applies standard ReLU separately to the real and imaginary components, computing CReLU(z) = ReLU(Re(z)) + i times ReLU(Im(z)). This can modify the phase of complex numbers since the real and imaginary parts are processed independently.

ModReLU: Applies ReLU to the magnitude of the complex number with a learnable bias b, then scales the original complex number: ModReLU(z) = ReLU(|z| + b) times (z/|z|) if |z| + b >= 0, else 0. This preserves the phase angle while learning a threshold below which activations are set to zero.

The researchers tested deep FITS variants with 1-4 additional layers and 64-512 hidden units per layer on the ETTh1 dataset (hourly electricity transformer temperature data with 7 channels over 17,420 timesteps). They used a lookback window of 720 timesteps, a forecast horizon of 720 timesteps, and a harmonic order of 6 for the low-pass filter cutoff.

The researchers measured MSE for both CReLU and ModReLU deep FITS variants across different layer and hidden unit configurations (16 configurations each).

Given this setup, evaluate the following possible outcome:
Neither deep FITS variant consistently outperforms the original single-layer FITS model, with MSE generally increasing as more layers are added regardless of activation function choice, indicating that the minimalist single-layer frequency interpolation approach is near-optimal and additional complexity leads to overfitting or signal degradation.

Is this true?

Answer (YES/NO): YES